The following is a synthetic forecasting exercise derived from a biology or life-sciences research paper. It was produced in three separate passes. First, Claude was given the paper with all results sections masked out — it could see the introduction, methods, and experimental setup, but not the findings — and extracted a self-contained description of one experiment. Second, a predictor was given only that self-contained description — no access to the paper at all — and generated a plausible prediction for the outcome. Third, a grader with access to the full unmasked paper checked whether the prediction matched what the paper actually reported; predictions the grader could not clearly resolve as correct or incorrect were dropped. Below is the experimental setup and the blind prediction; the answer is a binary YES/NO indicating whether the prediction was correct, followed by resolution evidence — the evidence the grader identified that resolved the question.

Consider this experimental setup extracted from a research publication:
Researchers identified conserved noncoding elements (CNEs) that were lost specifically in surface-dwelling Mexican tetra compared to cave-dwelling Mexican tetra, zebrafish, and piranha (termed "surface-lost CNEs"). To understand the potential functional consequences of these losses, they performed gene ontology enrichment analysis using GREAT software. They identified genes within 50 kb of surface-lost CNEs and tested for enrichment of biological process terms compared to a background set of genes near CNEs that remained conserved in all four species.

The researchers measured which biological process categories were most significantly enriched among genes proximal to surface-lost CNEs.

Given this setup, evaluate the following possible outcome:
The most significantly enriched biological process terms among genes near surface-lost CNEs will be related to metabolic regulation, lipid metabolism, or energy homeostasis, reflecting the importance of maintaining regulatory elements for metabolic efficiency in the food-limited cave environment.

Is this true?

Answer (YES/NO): NO